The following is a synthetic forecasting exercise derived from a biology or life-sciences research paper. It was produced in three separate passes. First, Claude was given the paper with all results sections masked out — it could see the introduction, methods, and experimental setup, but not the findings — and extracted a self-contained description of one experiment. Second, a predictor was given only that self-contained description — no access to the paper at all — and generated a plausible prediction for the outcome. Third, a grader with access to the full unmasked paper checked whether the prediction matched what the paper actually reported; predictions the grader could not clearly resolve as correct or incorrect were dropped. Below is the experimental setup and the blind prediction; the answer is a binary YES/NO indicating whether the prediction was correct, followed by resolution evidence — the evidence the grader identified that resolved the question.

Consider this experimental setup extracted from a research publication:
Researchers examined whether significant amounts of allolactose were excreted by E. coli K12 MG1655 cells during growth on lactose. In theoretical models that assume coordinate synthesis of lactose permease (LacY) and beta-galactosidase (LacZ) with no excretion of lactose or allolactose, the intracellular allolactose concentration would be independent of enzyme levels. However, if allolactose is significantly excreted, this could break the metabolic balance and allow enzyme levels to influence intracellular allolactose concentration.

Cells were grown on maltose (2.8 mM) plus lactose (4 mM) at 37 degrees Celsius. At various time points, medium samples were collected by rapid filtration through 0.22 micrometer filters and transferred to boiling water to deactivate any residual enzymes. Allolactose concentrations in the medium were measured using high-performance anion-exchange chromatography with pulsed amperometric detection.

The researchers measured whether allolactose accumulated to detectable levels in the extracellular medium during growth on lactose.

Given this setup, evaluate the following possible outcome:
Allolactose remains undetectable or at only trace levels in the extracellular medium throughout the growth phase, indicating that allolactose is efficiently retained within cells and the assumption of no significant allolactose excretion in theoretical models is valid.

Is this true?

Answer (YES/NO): NO